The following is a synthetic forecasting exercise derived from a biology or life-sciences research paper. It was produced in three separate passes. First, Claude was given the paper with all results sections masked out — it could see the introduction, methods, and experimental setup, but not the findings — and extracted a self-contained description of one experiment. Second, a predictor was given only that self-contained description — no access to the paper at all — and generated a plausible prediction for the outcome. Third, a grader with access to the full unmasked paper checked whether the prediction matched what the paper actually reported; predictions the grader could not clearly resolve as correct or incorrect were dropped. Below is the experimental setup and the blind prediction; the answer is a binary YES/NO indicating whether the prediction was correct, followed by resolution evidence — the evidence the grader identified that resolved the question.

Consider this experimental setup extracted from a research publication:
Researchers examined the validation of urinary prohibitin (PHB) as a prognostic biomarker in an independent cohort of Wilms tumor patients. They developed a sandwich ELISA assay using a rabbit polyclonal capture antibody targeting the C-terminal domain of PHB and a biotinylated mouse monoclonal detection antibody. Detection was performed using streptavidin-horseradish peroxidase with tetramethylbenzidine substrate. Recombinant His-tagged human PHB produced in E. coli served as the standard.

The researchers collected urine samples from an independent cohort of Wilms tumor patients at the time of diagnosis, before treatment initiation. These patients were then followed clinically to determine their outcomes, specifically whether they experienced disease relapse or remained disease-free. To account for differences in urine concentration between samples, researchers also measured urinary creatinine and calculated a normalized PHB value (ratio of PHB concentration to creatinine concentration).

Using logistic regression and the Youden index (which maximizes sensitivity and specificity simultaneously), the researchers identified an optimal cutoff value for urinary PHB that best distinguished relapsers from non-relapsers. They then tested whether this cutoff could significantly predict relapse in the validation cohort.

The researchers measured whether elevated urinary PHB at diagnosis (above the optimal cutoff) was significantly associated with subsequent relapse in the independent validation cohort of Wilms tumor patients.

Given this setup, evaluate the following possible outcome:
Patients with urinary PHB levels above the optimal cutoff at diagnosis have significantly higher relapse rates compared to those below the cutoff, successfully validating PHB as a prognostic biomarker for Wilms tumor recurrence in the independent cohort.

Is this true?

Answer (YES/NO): YES